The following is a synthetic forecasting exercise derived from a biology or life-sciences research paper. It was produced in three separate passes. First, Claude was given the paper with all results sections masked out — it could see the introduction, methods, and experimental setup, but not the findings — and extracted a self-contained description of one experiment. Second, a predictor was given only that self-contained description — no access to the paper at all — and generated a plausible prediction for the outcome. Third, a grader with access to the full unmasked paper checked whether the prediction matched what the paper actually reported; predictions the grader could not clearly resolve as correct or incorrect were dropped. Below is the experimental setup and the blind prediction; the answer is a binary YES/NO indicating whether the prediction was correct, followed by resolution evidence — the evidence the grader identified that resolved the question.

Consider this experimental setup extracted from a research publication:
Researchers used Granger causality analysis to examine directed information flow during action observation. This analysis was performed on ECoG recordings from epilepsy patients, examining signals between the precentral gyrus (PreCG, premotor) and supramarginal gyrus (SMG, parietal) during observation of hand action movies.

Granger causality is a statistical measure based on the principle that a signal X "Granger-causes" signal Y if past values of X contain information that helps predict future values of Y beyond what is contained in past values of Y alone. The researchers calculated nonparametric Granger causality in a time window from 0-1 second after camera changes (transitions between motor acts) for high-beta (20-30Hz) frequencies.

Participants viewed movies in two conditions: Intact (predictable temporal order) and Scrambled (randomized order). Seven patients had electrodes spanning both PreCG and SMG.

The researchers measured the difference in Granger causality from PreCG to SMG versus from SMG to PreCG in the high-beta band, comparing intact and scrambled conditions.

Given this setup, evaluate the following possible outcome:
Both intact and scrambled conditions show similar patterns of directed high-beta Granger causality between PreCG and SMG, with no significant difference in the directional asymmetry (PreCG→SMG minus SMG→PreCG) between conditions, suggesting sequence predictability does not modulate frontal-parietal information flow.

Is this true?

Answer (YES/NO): NO